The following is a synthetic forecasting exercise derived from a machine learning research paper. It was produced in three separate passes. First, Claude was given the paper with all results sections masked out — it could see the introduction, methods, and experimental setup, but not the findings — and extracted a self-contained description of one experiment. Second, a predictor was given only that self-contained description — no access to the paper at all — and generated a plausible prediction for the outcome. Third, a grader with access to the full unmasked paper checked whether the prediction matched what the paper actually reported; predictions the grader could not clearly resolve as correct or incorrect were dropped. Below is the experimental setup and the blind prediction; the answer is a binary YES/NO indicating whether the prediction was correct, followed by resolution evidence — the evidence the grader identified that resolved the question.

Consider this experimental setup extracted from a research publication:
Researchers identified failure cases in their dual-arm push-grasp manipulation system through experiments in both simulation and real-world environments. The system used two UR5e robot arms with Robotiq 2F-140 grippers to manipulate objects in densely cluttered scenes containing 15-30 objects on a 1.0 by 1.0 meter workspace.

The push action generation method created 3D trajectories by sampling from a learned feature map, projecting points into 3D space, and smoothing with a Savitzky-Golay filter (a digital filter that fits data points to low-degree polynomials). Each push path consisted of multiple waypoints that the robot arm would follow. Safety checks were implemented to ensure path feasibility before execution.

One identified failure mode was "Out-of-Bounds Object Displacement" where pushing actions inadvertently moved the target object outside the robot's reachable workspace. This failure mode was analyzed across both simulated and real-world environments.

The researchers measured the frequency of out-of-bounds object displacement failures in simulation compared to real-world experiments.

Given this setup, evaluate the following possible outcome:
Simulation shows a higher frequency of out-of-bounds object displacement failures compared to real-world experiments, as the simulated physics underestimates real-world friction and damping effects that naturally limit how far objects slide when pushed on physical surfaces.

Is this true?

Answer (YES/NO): NO